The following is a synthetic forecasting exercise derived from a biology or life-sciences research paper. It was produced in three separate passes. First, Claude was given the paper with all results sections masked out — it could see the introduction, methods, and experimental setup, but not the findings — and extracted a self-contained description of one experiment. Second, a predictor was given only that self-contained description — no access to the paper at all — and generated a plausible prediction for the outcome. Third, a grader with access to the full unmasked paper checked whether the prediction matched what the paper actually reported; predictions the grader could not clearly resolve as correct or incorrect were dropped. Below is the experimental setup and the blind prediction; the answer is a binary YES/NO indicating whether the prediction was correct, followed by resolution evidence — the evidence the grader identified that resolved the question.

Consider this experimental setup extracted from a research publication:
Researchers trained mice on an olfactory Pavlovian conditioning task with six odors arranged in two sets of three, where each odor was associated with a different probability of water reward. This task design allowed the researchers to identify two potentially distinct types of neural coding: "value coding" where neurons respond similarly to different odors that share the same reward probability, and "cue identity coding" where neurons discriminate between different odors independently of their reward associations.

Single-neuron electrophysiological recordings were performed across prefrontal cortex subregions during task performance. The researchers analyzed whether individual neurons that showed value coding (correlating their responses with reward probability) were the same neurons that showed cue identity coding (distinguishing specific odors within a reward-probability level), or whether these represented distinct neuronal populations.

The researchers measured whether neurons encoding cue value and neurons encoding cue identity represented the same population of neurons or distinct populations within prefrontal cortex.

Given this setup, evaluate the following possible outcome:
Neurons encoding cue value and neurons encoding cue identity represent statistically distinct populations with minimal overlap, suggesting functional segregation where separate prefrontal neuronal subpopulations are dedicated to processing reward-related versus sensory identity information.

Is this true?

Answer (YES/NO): YES